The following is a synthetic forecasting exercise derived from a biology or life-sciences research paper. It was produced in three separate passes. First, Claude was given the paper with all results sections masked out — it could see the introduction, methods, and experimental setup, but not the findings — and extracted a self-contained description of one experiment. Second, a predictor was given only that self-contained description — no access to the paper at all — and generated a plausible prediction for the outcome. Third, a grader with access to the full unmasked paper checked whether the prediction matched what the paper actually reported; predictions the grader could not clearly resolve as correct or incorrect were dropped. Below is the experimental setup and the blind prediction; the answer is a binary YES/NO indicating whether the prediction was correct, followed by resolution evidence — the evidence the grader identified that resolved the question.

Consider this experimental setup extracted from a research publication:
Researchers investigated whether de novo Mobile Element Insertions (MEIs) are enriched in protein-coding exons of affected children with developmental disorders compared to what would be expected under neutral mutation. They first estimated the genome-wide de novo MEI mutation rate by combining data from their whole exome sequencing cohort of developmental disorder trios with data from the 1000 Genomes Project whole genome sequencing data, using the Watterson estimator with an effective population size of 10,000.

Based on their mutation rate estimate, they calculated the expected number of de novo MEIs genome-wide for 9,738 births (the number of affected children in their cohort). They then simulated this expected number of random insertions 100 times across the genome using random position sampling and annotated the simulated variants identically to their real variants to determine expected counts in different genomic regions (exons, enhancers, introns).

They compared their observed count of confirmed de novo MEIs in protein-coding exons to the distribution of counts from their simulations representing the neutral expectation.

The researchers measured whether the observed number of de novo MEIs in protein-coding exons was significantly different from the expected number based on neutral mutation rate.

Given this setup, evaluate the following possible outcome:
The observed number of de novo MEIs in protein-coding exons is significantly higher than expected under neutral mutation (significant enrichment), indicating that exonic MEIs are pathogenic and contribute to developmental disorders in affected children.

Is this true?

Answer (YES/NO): NO